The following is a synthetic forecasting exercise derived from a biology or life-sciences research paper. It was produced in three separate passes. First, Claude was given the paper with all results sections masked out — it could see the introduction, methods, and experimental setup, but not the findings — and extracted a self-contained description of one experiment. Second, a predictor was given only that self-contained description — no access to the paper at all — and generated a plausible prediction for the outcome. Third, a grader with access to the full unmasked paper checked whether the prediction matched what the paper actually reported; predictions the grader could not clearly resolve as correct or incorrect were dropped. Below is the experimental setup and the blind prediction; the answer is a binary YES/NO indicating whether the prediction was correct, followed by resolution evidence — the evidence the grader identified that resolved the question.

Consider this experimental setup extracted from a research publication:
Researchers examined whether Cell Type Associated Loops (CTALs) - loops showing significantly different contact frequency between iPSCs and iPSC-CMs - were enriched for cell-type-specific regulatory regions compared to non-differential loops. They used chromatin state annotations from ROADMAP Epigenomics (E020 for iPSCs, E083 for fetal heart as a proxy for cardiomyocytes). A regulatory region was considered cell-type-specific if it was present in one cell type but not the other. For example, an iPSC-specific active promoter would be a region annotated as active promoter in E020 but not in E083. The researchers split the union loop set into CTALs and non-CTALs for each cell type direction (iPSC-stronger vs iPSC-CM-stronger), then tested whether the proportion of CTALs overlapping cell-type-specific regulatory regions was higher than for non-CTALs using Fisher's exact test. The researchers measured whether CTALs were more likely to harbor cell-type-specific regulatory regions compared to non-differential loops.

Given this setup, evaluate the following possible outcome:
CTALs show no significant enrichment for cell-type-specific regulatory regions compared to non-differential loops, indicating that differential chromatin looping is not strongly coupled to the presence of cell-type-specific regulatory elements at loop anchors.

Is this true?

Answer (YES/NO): NO